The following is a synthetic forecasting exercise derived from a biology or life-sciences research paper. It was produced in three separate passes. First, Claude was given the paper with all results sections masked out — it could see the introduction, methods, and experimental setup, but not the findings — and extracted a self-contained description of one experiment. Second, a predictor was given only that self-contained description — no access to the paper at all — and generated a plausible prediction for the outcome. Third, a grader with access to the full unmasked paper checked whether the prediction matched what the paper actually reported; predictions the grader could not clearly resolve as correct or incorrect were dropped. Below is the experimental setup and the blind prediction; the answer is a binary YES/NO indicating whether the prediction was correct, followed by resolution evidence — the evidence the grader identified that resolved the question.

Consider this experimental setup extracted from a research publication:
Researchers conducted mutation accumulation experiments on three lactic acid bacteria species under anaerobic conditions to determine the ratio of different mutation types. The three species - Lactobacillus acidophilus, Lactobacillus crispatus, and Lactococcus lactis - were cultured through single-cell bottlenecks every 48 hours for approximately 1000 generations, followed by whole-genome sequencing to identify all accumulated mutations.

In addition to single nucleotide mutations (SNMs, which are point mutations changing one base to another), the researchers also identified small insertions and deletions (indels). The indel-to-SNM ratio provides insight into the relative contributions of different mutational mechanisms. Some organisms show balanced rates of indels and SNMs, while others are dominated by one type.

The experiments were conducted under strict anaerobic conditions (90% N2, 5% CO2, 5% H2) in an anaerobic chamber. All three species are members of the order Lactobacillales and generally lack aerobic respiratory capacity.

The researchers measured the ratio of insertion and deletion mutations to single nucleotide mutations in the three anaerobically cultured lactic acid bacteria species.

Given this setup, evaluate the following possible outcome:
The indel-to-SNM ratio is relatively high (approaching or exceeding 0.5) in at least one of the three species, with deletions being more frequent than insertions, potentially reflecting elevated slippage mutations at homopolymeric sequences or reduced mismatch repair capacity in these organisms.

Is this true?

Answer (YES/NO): YES